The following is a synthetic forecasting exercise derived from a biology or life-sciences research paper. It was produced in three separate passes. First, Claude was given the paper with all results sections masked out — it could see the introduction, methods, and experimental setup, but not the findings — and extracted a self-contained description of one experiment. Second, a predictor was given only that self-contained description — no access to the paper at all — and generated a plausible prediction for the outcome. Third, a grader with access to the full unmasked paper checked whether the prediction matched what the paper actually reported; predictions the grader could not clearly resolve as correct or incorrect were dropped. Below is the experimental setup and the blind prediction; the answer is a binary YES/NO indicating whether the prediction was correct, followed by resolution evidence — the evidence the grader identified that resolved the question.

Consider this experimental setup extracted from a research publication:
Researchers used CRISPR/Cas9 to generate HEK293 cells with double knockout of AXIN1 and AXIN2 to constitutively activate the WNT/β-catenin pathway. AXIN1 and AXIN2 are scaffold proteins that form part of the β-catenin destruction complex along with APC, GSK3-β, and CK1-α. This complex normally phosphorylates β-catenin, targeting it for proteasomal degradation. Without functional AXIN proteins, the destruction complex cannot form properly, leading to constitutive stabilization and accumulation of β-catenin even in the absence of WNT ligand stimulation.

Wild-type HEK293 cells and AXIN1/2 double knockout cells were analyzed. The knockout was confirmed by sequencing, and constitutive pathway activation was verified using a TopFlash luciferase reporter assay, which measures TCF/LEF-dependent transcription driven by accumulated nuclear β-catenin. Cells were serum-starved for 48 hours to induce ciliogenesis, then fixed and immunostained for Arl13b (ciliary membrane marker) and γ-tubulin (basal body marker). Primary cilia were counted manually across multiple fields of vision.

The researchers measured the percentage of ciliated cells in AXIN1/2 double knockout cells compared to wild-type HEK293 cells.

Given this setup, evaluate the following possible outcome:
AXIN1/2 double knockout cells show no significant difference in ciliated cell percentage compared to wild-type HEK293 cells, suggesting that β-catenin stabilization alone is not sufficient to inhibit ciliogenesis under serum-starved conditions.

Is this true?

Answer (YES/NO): YES